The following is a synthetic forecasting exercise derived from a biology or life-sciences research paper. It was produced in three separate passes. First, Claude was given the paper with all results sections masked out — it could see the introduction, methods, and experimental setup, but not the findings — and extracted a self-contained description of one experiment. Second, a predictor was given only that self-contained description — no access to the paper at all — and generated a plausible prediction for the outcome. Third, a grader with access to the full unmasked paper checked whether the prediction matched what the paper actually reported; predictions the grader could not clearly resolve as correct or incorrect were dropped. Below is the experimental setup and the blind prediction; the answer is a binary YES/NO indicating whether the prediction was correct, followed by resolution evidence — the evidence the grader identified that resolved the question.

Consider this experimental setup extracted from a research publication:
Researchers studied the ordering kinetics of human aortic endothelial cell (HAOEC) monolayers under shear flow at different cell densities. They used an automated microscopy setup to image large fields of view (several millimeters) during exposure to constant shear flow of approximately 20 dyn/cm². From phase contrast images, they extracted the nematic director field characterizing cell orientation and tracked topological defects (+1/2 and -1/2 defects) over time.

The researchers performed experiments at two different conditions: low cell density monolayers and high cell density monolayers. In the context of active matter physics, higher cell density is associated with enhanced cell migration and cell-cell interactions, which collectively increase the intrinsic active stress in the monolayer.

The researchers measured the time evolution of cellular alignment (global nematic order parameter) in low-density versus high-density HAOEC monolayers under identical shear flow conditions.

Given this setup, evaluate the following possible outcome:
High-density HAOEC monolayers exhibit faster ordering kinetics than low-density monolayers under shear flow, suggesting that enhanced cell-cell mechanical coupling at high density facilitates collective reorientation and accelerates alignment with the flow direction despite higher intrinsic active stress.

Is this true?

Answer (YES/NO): NO